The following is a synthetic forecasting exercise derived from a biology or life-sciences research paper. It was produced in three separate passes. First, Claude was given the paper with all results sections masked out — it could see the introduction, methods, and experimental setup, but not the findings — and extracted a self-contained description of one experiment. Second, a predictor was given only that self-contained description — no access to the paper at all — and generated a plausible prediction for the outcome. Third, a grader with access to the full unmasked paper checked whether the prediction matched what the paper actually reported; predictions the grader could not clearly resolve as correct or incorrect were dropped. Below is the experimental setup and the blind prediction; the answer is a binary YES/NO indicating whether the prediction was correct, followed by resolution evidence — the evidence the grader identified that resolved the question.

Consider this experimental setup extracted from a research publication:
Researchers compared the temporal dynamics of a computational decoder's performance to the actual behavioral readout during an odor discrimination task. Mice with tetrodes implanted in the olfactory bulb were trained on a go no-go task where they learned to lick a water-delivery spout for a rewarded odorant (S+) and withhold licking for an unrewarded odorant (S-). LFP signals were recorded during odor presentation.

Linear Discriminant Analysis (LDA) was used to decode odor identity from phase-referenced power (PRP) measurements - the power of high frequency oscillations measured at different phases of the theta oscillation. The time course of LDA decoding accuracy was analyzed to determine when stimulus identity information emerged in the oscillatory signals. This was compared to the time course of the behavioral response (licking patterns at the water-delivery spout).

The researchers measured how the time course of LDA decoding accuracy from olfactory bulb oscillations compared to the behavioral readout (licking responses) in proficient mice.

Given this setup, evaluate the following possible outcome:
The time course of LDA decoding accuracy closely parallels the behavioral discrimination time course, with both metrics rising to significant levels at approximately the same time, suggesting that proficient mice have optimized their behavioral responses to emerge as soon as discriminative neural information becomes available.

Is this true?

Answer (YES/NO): YES